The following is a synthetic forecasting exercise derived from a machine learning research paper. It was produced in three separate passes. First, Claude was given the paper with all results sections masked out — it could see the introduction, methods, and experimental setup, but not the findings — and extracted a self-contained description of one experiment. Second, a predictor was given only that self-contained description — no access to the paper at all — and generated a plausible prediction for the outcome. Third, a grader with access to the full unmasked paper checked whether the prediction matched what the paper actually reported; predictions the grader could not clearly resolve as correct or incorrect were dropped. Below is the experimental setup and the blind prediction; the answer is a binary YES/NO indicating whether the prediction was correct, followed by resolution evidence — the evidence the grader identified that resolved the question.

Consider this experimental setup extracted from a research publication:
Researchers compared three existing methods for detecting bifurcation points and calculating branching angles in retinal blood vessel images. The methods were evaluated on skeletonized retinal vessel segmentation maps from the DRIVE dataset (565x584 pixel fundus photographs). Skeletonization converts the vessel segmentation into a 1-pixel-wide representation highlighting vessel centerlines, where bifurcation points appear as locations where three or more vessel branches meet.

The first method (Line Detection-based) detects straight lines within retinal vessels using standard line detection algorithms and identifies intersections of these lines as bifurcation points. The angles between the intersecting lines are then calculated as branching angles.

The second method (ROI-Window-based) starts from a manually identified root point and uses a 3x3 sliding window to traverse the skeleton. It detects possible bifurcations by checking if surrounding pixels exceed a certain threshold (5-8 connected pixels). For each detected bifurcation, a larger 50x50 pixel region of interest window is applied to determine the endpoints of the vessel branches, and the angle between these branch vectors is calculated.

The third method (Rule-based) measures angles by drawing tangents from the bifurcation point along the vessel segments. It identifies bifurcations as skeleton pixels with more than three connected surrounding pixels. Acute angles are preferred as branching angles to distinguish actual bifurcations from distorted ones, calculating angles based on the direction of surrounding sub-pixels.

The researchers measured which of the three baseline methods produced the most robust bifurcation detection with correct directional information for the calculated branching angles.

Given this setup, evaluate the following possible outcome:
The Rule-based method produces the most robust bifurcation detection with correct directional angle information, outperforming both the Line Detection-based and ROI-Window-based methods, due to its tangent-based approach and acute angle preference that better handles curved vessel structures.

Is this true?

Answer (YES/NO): NO